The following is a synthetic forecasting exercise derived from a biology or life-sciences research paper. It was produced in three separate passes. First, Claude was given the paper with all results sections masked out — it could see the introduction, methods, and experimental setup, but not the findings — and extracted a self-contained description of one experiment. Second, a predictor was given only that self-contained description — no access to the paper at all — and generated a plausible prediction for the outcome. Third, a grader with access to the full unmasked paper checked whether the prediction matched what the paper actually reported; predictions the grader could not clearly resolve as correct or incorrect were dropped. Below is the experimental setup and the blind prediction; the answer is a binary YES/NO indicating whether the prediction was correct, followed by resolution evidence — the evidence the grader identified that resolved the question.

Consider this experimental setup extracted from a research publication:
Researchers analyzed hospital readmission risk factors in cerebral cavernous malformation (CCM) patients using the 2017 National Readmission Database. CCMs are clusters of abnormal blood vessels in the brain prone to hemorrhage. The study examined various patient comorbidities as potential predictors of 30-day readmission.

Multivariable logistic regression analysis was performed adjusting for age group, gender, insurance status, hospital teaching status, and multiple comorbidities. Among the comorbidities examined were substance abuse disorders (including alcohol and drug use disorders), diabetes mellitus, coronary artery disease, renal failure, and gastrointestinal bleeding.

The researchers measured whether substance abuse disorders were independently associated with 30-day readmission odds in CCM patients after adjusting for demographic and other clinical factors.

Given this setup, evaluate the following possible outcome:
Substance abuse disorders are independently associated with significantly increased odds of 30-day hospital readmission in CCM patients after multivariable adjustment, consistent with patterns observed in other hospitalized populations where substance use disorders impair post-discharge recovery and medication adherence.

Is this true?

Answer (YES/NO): YES